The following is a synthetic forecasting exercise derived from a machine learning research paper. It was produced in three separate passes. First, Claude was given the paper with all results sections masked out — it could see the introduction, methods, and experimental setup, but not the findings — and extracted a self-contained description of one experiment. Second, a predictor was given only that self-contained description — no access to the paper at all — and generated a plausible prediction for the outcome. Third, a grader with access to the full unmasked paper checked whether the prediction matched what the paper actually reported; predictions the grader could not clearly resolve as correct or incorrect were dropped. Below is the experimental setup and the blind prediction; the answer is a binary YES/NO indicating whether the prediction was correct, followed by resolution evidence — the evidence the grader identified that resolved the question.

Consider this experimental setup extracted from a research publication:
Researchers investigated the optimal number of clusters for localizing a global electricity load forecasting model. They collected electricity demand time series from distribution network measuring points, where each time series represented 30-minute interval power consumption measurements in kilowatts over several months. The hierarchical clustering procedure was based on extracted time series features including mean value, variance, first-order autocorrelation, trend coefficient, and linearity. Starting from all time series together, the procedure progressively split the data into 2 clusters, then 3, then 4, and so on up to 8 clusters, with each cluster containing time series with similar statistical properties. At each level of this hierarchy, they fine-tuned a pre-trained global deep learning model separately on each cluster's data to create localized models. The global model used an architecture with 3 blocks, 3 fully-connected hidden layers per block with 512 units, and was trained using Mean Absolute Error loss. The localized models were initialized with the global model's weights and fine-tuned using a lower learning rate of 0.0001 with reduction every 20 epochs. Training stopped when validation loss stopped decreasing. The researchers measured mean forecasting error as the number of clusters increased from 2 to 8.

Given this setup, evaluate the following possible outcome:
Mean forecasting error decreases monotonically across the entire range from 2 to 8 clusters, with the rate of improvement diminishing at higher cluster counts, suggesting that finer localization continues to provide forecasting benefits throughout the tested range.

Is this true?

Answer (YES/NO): NO